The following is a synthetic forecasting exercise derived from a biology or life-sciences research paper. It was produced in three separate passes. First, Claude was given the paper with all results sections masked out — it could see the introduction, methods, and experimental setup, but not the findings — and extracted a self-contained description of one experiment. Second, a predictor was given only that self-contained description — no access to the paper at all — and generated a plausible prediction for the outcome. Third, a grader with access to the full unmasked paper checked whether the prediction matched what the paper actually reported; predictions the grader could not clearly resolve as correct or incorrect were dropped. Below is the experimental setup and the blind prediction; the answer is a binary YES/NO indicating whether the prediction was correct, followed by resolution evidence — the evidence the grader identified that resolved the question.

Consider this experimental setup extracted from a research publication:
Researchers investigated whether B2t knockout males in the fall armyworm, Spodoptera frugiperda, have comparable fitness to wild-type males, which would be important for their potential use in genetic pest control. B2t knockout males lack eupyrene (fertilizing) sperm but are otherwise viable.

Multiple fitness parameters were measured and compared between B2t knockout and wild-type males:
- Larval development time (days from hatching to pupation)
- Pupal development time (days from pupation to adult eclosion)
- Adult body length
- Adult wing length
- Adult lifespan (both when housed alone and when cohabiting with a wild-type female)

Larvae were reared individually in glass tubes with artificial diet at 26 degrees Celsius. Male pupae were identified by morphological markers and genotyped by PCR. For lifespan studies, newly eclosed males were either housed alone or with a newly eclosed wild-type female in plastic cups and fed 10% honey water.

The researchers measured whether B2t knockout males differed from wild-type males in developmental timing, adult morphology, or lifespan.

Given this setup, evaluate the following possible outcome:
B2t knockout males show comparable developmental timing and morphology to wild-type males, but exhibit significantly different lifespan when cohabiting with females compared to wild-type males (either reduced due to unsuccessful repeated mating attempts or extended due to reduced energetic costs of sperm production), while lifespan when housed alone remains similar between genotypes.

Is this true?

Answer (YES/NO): NO